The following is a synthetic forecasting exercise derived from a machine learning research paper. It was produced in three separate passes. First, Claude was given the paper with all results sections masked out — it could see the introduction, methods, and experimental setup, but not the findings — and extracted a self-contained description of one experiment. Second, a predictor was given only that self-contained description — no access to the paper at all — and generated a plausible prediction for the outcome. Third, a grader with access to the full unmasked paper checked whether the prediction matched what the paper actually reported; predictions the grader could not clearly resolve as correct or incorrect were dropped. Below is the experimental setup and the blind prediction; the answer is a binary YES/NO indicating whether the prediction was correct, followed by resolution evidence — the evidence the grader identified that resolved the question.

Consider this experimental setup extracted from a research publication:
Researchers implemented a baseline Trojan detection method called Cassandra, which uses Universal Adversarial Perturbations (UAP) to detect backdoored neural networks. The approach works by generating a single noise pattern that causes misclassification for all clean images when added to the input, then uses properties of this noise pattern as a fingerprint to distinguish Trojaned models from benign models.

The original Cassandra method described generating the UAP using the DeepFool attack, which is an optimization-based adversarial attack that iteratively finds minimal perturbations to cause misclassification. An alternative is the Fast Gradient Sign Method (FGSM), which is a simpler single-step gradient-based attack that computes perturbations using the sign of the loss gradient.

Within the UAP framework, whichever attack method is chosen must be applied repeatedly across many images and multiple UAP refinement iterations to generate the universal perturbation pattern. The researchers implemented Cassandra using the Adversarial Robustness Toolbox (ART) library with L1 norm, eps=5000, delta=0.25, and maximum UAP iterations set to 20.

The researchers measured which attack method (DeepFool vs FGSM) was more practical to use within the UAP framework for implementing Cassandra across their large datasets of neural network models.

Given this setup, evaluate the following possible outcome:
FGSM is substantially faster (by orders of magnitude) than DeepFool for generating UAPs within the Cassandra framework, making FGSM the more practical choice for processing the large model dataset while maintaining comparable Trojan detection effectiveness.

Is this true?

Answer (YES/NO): NO